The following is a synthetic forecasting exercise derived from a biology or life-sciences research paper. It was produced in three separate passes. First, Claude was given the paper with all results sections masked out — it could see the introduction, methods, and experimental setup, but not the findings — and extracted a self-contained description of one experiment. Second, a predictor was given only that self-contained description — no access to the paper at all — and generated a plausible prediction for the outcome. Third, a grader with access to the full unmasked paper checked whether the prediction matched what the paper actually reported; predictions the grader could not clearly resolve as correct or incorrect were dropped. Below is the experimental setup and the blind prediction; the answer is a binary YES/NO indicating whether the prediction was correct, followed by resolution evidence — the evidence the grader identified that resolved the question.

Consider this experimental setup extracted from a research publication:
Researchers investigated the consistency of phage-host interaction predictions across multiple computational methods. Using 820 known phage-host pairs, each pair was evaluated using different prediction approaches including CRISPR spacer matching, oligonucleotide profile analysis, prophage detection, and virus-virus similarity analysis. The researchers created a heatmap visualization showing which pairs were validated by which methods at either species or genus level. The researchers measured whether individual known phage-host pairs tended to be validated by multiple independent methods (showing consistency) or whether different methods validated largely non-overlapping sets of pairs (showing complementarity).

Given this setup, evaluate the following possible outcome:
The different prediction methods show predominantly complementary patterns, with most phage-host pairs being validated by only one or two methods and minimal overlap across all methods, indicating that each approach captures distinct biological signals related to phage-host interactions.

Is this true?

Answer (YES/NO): YES